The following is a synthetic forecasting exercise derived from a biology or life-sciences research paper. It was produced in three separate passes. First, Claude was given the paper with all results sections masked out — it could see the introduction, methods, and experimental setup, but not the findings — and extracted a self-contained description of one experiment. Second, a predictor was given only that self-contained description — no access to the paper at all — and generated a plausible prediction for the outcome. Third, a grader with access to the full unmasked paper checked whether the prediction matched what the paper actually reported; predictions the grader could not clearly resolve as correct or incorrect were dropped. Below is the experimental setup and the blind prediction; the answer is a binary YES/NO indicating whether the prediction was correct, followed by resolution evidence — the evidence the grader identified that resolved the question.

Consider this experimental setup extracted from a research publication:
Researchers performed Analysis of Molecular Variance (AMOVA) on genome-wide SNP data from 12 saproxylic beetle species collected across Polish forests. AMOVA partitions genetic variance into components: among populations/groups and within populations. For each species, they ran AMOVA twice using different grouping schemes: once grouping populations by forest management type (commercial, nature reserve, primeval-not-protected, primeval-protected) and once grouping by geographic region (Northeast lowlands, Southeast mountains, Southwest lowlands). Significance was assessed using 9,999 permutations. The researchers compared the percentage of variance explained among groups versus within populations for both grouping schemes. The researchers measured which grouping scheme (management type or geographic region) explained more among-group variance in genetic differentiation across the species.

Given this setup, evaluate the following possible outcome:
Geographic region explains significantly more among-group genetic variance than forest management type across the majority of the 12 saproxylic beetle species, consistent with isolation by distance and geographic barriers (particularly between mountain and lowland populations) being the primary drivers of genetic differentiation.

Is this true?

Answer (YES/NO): YES